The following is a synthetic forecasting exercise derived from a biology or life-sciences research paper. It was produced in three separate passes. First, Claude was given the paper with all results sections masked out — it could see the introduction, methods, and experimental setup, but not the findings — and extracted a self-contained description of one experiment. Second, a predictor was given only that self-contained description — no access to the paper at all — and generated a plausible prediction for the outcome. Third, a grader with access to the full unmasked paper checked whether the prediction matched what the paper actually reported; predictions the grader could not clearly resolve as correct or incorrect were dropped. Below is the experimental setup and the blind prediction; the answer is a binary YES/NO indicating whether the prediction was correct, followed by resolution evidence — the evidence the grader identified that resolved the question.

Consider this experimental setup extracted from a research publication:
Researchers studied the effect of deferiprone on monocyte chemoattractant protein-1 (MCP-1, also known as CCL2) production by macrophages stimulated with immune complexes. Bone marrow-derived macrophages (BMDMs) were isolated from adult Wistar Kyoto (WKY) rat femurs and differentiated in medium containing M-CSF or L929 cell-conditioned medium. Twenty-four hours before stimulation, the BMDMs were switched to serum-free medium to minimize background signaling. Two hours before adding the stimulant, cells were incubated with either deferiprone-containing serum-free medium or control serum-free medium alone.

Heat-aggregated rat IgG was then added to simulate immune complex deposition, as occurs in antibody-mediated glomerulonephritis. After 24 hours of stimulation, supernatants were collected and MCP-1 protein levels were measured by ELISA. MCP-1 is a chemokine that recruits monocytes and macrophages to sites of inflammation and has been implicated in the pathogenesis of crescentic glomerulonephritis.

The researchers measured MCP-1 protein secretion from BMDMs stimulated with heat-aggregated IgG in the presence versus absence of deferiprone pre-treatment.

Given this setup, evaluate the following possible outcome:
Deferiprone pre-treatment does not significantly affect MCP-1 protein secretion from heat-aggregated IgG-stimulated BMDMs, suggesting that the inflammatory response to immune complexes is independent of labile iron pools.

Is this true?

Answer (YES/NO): NO